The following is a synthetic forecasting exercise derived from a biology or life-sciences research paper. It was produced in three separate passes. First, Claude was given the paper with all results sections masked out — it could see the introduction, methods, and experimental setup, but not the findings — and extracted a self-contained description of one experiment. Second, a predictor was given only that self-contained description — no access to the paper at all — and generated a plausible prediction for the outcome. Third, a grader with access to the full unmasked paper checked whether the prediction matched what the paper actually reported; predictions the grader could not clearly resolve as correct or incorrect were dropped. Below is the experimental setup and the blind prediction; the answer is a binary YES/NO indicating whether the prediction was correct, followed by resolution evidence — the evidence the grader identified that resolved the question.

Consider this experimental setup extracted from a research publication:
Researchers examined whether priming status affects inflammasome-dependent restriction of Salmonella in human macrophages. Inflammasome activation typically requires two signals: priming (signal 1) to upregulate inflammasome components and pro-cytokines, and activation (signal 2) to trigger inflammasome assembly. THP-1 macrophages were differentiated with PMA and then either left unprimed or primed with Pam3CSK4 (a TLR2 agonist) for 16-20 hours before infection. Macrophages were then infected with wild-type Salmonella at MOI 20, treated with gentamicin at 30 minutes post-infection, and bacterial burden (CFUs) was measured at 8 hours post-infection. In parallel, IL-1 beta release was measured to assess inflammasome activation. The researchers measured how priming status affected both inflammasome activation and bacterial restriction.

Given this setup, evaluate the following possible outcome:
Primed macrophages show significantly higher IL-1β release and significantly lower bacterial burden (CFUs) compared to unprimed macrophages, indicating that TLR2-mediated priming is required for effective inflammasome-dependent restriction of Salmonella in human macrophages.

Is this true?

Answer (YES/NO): NO